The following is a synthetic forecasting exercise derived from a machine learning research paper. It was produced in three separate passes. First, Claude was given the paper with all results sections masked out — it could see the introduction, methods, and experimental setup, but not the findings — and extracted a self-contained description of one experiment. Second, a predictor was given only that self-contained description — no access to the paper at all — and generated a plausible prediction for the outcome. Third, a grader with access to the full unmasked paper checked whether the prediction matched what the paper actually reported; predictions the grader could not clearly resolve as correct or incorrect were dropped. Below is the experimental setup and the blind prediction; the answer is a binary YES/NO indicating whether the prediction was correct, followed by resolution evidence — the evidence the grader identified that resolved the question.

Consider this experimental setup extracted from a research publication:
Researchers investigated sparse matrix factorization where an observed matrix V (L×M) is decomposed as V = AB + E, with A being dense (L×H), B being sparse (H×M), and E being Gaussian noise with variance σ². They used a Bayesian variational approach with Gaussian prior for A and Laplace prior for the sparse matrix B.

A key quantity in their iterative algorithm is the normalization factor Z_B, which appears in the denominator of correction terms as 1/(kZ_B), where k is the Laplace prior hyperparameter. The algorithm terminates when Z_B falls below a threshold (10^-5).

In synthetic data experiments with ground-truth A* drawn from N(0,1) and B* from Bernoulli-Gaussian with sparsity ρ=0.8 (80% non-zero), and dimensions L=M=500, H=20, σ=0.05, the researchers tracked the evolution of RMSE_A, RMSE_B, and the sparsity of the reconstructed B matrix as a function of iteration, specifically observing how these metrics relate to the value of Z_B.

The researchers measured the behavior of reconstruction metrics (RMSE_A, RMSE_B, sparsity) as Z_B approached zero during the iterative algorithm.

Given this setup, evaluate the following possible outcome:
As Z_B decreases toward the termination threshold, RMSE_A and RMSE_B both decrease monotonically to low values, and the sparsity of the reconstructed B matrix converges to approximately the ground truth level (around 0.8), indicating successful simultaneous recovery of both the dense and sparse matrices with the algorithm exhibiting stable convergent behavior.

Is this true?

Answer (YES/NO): NO